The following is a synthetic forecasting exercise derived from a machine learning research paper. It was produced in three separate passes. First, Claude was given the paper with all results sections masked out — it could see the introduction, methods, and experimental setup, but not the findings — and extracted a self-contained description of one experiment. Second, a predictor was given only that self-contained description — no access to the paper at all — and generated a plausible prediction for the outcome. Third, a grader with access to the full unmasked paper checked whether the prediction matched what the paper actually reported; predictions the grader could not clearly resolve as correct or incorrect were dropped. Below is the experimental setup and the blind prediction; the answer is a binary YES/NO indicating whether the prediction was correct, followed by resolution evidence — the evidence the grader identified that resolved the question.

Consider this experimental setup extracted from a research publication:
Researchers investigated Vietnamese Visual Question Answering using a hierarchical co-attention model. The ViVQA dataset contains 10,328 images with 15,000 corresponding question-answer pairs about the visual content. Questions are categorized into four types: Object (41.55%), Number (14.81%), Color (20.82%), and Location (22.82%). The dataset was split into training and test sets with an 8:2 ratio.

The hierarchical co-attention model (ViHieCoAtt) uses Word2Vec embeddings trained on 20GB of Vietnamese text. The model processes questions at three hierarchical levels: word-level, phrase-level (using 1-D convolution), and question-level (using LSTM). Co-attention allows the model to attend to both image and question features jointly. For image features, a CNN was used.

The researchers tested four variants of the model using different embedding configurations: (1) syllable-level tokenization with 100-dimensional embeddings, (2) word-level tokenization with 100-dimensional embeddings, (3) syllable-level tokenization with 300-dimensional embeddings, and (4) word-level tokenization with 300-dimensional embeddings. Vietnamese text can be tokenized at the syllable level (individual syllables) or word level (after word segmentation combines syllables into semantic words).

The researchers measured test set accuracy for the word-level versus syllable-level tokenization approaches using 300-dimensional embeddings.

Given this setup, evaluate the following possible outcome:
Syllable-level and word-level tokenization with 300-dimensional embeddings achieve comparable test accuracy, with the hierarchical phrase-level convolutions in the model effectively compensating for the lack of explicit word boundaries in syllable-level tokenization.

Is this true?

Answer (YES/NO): NO